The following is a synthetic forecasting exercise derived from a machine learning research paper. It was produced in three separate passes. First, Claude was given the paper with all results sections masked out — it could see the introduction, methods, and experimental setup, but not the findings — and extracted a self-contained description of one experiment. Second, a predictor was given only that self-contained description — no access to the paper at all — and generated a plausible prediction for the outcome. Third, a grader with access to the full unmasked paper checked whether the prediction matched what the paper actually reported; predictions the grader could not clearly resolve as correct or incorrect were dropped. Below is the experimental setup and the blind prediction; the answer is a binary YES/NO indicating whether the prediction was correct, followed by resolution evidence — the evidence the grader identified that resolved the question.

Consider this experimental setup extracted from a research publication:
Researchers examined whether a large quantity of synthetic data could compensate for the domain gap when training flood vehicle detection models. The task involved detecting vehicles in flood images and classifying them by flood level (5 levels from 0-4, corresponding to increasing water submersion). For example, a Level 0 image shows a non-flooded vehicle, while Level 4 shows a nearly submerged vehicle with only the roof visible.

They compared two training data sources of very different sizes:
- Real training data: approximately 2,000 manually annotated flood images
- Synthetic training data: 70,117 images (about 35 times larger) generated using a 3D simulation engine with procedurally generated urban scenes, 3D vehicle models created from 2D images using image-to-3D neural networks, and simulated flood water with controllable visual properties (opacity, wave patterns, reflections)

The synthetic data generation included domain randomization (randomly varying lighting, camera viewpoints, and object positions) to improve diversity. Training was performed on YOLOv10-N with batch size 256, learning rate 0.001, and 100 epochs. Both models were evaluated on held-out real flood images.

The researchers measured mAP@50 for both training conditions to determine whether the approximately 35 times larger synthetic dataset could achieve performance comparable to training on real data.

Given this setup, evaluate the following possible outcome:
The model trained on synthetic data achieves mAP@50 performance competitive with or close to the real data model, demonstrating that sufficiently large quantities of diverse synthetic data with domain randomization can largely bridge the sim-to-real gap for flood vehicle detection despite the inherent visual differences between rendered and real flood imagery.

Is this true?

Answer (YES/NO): NO